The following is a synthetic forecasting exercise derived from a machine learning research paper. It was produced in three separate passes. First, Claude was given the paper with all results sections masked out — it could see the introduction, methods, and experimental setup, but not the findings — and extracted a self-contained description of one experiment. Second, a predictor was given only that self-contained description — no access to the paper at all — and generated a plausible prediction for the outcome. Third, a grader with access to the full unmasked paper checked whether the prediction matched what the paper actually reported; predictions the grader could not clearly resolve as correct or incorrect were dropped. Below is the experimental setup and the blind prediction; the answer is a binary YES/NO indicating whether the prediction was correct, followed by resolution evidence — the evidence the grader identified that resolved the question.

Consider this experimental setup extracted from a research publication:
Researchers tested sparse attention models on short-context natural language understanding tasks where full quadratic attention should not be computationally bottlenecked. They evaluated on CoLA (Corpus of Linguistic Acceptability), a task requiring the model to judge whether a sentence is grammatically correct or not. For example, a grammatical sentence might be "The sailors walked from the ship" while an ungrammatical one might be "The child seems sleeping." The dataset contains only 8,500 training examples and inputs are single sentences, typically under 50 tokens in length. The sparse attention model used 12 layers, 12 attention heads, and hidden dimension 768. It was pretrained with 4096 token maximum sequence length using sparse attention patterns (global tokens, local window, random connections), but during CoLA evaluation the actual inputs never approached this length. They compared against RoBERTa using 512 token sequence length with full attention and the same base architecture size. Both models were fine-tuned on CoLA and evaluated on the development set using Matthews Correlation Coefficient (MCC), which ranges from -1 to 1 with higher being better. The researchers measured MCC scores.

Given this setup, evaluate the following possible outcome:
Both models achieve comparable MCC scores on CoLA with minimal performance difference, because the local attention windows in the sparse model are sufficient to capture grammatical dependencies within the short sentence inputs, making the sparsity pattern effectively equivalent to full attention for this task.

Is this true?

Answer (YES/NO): NO